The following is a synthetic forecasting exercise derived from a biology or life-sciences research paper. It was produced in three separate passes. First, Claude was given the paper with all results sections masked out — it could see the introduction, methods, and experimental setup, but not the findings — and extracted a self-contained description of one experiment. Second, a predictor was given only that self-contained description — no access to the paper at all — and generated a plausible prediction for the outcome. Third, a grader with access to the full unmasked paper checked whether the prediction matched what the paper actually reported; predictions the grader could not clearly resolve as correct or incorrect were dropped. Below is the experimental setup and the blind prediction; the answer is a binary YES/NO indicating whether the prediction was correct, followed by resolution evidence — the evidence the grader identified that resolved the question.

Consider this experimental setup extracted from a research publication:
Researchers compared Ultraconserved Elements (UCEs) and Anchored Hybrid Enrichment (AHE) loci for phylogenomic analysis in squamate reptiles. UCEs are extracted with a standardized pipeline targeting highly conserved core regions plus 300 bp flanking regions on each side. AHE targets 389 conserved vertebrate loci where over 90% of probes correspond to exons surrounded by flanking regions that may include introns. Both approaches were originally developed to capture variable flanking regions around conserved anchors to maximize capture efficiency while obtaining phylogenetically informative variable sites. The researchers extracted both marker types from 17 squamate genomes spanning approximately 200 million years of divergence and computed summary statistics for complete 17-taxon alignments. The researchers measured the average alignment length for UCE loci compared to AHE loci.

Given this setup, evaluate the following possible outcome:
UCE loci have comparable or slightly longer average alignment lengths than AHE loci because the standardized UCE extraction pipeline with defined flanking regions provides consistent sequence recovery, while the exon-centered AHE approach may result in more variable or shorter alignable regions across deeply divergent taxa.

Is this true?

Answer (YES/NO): NO